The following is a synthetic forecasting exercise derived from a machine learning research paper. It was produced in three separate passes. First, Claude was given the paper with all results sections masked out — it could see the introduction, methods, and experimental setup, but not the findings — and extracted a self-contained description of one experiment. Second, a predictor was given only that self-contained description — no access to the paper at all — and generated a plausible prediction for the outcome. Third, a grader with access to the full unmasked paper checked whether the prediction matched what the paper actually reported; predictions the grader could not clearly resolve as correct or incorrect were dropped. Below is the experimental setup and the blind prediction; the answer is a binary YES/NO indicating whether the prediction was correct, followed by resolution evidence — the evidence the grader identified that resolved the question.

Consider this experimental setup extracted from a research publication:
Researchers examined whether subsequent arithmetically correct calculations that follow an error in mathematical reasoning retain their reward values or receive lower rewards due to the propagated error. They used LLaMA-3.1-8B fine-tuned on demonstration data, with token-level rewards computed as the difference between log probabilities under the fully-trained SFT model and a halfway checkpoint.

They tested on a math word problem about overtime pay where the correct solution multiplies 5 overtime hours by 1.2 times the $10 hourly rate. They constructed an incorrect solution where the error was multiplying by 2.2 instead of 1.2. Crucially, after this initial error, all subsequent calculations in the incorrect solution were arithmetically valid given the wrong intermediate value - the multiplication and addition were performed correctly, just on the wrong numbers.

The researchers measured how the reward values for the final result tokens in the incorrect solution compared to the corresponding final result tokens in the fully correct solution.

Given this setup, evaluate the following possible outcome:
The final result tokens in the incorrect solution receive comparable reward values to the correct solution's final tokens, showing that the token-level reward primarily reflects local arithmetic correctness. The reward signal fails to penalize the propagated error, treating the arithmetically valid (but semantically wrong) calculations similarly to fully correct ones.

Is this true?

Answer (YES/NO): NO